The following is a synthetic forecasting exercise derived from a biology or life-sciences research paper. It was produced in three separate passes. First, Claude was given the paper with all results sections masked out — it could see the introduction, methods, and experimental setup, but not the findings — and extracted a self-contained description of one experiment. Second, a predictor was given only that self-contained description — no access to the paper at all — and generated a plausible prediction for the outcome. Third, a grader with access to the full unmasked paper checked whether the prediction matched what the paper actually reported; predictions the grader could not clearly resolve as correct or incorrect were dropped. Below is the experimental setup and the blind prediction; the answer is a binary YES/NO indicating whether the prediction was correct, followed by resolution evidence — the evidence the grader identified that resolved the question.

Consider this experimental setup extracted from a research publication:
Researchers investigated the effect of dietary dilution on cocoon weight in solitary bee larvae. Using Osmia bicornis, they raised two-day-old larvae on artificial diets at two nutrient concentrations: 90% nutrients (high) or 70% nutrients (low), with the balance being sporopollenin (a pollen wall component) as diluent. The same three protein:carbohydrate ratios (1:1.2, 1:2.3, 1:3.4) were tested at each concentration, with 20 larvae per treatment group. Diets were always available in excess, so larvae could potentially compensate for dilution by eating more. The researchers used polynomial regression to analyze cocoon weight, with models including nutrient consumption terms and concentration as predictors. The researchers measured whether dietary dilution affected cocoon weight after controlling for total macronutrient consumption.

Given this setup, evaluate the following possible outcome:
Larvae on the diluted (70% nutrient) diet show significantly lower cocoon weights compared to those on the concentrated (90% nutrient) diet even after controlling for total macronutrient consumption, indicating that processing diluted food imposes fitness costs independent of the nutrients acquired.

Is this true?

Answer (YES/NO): YES